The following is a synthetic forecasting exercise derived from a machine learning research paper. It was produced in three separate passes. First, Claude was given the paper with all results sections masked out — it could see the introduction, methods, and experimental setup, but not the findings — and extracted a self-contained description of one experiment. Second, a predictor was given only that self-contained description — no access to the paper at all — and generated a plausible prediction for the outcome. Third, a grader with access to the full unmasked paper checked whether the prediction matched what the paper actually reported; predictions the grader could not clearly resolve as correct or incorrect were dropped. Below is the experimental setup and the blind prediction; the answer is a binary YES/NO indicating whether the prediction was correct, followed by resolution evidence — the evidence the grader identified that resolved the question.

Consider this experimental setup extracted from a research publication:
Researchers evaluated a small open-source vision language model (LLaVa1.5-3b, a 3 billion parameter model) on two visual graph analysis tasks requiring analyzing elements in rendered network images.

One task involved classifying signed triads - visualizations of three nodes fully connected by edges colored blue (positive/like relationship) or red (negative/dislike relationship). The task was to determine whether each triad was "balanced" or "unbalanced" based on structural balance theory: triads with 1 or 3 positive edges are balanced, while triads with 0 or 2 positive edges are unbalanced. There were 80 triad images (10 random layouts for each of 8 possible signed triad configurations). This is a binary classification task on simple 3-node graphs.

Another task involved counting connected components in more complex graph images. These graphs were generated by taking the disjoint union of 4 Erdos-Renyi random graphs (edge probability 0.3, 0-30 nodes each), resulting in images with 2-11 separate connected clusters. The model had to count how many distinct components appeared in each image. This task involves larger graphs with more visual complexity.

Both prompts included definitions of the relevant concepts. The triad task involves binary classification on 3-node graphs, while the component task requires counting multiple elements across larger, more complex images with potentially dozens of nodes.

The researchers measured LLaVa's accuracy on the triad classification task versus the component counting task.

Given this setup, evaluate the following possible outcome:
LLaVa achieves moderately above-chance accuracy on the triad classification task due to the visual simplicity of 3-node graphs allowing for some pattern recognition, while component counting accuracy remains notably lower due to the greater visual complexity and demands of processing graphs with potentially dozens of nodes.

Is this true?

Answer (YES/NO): NO